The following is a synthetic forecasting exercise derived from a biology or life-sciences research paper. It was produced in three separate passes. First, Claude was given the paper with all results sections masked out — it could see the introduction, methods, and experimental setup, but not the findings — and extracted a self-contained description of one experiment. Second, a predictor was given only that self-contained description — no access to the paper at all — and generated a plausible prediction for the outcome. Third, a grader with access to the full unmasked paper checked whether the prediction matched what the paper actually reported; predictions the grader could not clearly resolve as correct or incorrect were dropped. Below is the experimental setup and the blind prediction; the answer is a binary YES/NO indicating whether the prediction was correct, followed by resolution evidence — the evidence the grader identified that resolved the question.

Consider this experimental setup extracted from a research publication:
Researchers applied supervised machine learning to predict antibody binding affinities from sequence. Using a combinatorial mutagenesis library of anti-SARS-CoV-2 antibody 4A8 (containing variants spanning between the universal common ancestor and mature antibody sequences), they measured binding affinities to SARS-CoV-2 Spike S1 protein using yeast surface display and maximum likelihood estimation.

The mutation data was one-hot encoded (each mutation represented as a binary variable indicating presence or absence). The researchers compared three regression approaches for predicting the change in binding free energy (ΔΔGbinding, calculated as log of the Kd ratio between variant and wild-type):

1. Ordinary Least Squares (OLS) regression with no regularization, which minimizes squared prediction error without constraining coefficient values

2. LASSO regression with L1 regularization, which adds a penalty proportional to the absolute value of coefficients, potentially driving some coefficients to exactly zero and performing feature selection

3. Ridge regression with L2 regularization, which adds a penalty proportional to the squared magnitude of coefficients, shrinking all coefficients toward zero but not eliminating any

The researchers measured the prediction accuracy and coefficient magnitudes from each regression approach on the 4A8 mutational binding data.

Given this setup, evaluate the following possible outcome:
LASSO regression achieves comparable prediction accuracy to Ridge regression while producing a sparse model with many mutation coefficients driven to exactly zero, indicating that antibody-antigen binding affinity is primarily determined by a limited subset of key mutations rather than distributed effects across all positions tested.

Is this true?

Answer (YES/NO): YES